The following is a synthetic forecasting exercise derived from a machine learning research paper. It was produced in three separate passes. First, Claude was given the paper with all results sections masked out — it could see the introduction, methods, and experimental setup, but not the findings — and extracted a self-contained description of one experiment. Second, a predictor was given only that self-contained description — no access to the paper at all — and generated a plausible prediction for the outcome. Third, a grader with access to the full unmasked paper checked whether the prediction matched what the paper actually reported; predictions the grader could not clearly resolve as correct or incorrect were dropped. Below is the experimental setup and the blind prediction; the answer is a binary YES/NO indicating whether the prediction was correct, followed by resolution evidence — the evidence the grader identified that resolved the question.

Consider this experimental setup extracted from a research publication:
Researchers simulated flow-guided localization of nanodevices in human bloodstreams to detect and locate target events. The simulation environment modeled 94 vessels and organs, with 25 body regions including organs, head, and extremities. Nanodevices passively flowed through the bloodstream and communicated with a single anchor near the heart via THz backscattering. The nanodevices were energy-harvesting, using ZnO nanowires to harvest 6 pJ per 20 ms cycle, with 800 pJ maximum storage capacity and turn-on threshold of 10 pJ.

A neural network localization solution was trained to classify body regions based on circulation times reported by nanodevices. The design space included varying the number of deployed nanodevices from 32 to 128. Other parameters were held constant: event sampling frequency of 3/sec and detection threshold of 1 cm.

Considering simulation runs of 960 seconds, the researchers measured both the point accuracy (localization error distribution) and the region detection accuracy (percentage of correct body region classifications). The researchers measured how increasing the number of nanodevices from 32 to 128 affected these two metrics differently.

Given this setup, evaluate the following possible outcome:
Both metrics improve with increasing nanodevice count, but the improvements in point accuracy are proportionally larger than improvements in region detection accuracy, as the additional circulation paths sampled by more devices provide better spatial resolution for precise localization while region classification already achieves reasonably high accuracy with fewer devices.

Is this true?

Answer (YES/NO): NO